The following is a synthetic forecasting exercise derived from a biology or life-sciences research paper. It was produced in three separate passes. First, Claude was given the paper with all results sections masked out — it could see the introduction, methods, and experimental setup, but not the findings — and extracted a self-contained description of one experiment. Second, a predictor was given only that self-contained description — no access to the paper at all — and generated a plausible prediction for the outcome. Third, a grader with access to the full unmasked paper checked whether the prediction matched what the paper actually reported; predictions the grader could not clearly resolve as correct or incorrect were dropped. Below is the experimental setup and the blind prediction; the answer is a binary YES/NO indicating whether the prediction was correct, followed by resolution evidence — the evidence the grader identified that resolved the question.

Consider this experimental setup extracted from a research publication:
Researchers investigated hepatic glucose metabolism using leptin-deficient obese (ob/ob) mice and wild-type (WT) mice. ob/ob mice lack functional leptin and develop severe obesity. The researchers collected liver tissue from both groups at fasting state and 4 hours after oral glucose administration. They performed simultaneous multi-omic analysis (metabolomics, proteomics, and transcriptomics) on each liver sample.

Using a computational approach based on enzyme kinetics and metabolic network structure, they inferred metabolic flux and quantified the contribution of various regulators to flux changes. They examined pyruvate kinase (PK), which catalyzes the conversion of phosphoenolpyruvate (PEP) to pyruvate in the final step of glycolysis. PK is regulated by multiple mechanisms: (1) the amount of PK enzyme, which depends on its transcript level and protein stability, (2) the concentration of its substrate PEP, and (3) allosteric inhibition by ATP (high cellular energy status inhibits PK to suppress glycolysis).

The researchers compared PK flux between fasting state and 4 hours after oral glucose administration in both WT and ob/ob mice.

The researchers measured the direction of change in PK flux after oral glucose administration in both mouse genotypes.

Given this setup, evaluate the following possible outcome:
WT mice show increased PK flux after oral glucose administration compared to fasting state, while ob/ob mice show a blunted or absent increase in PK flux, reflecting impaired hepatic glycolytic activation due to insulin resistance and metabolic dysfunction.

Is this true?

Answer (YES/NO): NO